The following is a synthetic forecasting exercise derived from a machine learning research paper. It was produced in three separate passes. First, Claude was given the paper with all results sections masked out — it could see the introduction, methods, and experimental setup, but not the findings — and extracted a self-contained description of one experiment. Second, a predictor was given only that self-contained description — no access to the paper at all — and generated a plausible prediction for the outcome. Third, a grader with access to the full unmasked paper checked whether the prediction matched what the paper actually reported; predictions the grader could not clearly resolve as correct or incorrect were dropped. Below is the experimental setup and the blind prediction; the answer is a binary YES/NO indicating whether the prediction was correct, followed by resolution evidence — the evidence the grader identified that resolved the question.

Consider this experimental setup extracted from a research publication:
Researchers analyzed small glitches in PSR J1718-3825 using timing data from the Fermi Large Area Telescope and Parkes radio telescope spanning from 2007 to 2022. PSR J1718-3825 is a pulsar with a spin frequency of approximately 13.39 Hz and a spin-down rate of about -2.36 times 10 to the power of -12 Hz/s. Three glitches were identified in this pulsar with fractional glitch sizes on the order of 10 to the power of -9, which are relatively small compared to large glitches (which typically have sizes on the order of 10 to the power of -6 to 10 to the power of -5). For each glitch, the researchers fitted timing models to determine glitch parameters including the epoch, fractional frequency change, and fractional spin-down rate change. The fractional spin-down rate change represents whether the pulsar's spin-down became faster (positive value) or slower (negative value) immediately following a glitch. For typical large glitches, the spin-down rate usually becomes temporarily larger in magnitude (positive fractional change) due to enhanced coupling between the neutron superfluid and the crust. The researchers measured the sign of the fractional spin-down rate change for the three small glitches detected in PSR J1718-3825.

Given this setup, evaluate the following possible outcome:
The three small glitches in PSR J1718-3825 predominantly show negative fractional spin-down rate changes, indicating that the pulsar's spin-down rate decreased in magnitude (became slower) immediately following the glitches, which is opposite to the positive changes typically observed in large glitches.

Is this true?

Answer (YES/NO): YES